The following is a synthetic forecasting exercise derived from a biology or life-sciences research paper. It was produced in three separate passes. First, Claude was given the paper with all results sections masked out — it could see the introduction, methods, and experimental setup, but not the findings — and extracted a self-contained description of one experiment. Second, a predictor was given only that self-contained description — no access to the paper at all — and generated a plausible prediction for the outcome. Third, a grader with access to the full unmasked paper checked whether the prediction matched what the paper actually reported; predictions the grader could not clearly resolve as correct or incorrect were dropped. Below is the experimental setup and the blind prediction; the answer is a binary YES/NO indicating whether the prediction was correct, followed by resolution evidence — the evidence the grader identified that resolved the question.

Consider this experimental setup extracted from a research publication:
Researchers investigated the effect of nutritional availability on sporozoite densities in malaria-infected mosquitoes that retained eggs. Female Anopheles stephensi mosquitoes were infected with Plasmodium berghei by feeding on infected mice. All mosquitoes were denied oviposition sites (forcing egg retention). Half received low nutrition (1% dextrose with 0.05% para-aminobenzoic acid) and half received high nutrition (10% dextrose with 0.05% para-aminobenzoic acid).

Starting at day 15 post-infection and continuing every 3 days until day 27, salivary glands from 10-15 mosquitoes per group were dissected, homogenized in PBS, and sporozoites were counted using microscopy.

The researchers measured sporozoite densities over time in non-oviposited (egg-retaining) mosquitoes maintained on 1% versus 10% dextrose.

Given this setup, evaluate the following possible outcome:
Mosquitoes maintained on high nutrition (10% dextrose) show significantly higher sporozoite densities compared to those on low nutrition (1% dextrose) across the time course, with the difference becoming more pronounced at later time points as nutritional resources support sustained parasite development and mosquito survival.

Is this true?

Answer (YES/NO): NO